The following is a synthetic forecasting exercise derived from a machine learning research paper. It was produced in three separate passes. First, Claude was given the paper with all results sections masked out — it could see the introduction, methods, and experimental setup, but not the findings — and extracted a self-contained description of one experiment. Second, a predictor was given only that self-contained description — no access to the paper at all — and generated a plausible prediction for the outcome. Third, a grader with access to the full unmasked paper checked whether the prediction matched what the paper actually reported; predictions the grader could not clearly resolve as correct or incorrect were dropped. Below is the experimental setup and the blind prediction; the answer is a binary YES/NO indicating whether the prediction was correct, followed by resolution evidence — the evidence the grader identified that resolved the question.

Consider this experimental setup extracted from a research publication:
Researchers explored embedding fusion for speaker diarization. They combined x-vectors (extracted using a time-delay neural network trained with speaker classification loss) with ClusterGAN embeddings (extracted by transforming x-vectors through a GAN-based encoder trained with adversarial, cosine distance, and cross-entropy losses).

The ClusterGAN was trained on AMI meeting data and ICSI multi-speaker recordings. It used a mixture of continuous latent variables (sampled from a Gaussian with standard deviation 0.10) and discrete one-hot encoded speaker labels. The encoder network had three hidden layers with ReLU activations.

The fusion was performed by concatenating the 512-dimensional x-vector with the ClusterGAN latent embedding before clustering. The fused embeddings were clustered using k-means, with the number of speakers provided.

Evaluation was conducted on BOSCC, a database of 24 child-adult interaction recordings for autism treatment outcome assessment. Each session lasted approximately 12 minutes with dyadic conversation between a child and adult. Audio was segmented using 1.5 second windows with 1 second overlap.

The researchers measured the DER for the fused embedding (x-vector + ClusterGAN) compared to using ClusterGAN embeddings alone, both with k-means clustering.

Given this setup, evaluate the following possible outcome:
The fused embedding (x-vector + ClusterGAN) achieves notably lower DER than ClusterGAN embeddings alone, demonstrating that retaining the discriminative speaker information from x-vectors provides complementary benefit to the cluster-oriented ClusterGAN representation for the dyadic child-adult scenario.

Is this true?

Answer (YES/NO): NO